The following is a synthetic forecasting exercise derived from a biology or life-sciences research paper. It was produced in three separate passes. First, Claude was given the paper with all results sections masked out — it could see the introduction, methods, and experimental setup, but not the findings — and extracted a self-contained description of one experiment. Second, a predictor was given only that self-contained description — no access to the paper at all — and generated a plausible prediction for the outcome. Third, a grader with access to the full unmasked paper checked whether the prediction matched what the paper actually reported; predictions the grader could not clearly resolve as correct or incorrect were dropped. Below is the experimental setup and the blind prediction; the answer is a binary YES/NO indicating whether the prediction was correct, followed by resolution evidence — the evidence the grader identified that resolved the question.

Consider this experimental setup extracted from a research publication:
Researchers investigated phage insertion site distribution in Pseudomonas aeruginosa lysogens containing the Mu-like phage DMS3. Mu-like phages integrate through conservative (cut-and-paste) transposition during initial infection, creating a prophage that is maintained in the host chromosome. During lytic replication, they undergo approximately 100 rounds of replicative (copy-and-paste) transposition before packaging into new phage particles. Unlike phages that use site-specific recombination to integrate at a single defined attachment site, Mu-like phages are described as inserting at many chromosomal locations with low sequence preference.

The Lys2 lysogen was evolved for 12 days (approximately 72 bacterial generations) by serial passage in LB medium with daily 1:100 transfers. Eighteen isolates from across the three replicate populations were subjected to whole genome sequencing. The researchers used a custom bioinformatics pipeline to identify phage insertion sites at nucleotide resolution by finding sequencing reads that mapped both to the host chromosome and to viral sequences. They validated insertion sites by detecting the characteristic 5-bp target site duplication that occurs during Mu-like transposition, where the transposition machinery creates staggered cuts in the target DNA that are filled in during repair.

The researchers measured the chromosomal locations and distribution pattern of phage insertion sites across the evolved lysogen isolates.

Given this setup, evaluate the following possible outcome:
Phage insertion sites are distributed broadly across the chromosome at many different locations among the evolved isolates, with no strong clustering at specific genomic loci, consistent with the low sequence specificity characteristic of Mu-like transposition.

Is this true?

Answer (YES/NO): NO